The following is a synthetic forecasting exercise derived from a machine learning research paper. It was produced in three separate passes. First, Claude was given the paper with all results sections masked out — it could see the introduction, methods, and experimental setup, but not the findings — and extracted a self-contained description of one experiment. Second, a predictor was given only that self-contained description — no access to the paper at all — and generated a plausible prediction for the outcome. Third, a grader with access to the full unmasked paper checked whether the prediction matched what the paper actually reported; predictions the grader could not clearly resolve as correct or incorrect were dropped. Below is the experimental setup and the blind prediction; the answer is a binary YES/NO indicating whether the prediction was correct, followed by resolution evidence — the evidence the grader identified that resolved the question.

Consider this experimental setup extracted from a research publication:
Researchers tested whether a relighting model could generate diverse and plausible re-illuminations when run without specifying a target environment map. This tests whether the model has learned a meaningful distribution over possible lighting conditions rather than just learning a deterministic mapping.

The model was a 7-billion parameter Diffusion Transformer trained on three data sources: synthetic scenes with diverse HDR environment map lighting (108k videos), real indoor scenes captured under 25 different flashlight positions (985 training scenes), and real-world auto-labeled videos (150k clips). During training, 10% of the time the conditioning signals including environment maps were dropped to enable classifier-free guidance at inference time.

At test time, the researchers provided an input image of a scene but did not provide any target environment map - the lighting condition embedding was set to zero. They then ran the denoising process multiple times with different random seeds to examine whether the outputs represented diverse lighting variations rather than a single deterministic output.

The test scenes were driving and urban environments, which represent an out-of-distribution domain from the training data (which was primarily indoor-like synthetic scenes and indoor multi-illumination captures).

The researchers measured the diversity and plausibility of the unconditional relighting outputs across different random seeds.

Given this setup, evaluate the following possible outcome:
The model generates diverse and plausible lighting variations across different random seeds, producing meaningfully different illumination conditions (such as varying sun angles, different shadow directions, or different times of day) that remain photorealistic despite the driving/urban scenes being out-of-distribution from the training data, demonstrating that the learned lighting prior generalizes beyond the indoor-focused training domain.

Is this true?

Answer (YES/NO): YES